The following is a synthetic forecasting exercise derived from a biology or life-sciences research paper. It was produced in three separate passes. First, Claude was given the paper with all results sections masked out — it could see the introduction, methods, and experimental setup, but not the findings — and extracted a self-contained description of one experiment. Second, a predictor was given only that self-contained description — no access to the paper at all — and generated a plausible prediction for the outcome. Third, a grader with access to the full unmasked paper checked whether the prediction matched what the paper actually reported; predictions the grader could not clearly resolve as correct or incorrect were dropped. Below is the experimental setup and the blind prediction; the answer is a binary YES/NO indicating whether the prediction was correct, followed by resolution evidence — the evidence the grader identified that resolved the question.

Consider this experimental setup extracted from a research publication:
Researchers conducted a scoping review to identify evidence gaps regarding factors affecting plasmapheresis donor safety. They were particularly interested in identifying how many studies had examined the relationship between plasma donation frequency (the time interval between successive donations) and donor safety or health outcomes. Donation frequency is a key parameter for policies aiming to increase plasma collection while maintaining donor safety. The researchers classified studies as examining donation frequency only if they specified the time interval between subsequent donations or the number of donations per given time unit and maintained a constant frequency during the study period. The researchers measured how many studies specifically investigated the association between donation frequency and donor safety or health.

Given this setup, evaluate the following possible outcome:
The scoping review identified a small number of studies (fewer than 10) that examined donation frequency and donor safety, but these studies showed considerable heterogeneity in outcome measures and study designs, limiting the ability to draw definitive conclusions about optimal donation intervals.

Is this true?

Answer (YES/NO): NO